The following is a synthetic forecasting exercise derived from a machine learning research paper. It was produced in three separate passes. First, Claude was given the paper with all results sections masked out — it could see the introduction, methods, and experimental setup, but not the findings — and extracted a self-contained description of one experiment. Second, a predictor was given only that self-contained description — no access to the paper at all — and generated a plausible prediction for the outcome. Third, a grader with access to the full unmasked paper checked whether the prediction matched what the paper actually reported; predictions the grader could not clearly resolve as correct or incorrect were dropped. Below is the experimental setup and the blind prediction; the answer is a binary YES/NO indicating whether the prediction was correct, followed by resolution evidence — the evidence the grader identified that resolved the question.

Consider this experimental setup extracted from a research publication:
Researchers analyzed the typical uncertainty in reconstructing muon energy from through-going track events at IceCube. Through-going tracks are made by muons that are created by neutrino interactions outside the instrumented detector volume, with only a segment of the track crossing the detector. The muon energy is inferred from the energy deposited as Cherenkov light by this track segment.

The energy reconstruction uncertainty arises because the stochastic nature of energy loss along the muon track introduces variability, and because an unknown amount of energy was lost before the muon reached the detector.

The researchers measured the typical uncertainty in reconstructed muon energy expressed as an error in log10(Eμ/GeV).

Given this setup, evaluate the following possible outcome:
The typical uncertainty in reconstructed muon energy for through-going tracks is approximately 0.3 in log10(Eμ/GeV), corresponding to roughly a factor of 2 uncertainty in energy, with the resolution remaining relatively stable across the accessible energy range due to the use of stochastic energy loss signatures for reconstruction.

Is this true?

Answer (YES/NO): NO